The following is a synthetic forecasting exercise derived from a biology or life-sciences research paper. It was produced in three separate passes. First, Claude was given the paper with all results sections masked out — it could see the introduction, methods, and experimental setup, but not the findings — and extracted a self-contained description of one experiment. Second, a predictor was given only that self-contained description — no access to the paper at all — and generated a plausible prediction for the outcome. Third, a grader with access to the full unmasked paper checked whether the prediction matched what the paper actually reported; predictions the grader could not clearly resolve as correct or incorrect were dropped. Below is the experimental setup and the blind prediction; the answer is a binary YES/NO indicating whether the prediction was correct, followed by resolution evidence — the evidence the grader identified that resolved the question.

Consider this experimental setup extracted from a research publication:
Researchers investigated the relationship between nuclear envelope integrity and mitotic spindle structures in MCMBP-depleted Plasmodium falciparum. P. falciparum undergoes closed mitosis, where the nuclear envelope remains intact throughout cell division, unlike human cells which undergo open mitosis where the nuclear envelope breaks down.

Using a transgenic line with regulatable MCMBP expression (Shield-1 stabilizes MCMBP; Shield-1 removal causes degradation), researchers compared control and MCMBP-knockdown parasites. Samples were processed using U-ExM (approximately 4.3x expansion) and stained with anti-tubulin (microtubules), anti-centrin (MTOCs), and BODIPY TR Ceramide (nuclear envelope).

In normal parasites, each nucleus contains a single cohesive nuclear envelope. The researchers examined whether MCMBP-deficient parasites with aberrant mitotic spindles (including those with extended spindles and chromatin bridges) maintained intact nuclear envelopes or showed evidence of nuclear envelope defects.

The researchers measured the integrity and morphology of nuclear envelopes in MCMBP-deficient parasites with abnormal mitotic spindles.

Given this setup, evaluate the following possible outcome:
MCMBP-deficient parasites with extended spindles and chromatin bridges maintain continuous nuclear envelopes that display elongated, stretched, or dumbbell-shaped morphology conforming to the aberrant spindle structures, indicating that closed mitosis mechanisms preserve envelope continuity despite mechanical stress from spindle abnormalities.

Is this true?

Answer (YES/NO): YES